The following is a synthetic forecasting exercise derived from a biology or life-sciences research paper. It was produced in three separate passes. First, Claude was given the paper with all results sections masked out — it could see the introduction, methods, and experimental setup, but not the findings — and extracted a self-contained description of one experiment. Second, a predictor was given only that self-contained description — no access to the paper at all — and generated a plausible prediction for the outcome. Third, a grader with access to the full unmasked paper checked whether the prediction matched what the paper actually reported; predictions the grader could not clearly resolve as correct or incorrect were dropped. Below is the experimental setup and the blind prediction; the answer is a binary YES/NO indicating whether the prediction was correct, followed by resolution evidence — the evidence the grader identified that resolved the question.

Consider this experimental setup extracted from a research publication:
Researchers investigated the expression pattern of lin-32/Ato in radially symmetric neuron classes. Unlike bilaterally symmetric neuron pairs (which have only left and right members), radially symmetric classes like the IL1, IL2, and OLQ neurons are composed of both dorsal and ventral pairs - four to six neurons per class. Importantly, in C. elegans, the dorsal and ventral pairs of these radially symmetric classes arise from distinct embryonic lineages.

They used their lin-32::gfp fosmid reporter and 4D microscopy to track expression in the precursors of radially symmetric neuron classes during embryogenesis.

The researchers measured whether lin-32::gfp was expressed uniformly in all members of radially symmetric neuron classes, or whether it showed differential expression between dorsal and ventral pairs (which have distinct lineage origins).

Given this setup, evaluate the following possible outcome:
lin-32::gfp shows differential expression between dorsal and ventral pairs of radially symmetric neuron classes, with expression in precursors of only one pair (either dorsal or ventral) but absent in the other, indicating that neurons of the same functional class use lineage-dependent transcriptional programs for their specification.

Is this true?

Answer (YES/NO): NO